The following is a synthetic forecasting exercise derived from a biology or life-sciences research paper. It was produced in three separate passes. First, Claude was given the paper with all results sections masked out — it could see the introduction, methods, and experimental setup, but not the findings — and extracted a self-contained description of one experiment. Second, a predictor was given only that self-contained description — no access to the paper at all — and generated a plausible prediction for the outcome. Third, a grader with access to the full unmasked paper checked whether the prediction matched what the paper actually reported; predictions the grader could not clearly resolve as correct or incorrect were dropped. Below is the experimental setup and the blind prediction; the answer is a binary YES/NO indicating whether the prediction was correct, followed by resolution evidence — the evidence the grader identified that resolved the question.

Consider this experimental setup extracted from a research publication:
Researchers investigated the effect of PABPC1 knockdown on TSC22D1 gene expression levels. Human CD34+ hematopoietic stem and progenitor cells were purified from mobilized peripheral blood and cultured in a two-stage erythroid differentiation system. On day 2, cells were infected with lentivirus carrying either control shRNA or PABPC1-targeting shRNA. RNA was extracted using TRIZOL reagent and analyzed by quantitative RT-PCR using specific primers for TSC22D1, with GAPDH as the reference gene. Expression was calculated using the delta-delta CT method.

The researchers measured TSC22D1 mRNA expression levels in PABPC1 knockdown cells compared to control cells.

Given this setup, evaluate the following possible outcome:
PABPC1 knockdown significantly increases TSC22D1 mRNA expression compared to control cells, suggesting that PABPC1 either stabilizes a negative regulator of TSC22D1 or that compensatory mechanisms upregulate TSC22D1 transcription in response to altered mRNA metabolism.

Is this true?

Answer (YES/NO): YES